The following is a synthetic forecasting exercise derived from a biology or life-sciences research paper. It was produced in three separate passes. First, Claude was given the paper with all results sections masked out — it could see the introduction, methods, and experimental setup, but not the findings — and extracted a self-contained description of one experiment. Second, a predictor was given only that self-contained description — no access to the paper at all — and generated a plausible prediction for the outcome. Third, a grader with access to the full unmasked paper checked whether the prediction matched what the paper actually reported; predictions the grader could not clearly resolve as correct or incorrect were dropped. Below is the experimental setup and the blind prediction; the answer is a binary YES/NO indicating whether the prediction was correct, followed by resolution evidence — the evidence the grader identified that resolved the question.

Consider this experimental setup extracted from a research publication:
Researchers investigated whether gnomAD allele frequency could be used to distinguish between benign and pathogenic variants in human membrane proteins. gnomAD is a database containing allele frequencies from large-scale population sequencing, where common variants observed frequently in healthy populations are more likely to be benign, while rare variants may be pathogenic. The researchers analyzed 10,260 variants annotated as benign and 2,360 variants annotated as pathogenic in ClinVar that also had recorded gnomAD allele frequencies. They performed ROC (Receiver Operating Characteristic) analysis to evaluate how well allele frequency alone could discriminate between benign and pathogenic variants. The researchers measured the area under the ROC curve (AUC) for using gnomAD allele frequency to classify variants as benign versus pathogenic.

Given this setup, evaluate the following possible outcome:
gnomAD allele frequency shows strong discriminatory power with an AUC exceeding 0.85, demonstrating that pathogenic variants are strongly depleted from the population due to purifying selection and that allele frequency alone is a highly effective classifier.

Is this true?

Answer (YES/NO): YES